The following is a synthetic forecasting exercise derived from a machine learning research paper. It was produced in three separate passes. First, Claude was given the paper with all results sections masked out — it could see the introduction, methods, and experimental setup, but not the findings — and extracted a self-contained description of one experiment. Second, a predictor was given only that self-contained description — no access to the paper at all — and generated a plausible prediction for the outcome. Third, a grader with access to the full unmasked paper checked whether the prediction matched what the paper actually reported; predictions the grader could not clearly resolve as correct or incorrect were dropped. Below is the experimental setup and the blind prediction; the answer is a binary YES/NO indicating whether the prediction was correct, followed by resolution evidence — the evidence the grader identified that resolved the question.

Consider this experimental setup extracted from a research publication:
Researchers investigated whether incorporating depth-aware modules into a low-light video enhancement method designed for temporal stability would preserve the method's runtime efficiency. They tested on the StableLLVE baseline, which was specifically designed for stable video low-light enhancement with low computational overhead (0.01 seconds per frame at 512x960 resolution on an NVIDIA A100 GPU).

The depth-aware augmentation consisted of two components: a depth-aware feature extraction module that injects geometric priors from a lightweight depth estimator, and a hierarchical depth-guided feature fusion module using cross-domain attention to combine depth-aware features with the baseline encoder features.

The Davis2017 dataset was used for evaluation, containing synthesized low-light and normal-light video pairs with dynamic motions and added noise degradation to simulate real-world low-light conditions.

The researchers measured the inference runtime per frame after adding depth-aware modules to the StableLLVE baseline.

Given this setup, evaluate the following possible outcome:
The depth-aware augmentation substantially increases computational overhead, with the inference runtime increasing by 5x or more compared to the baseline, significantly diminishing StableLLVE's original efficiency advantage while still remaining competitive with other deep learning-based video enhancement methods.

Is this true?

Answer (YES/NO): NO